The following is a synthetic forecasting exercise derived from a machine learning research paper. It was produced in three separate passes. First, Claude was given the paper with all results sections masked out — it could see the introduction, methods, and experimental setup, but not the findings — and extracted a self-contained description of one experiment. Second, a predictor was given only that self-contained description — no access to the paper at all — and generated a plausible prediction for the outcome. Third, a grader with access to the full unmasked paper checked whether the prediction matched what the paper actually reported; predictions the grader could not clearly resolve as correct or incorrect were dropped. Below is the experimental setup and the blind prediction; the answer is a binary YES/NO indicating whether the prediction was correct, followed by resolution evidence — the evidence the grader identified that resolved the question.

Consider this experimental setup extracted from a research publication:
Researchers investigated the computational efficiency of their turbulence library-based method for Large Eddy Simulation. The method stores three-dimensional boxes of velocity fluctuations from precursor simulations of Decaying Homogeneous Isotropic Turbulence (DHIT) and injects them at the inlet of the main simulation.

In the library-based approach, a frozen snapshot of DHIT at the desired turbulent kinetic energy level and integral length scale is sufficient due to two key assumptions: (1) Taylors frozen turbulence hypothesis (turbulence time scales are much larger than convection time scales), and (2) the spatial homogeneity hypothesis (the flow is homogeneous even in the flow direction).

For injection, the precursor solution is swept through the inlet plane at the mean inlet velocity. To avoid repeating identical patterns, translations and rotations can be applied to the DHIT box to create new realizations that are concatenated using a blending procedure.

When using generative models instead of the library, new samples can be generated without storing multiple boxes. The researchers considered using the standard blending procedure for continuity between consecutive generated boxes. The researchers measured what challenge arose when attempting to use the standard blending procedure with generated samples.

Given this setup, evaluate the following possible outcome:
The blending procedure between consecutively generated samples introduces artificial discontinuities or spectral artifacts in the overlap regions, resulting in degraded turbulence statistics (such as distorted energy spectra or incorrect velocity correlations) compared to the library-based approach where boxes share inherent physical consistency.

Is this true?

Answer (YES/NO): NO